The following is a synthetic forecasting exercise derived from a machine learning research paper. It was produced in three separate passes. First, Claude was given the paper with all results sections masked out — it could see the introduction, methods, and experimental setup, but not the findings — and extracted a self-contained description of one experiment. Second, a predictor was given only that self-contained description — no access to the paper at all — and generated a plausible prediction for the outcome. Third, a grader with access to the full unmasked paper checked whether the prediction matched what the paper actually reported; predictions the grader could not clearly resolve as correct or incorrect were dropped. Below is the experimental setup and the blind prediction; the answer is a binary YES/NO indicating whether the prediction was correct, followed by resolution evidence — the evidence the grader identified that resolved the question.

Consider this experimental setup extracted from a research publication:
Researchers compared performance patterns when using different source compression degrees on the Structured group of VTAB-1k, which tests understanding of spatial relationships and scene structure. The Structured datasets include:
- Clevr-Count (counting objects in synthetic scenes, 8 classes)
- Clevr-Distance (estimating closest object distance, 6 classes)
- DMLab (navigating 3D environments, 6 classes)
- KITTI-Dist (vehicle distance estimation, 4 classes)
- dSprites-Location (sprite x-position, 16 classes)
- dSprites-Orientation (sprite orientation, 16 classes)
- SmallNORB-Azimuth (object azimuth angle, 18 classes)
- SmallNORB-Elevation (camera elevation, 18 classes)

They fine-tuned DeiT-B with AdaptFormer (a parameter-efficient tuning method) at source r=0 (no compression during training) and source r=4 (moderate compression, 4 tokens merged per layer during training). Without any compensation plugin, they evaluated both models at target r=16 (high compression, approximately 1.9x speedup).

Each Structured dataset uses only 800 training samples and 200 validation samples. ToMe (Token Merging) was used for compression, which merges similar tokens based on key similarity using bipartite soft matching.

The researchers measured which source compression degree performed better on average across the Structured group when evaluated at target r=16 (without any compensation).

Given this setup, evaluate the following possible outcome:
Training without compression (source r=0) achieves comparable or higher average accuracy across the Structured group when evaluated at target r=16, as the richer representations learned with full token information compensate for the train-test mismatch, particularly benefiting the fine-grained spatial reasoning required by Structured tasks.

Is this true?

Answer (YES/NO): NO